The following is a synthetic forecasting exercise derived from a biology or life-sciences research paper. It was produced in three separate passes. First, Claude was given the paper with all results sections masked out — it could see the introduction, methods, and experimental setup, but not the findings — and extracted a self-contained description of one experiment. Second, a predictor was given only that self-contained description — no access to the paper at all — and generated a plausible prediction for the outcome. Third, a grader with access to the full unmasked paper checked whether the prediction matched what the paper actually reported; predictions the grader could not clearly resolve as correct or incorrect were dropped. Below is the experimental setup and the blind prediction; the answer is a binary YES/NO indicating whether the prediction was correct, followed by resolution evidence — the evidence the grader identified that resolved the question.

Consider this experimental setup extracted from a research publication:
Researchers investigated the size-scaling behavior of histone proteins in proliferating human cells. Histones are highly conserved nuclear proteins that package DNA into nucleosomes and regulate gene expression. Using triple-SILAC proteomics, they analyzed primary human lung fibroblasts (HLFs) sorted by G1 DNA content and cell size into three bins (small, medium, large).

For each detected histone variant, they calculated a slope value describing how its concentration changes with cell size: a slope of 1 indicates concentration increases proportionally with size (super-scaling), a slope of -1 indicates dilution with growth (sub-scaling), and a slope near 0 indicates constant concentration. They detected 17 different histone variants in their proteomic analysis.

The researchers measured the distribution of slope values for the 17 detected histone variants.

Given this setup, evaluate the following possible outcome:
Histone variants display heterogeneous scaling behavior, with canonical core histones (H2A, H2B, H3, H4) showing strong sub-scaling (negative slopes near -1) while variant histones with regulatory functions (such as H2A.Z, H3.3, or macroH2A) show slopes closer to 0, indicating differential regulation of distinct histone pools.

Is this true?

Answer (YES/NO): NO